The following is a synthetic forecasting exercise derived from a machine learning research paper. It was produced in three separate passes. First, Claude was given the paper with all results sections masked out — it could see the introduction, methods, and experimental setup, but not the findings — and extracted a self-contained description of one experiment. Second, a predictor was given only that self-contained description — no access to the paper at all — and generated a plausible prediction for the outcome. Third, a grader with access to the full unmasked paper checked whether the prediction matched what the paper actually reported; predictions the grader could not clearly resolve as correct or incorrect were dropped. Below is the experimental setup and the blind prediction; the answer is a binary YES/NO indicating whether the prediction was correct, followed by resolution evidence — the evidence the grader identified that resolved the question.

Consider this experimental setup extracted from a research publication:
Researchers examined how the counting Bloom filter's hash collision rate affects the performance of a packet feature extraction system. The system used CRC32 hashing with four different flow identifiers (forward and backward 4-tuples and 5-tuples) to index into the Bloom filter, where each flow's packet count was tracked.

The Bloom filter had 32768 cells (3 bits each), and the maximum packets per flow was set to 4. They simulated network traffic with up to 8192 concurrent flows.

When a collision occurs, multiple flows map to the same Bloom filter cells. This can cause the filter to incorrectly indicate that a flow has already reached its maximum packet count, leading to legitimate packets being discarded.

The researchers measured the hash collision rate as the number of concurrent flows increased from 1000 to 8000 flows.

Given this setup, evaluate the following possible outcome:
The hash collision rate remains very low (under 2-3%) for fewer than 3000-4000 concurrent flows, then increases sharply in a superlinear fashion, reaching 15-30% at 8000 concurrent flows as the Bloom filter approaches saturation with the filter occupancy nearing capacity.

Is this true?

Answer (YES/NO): NO